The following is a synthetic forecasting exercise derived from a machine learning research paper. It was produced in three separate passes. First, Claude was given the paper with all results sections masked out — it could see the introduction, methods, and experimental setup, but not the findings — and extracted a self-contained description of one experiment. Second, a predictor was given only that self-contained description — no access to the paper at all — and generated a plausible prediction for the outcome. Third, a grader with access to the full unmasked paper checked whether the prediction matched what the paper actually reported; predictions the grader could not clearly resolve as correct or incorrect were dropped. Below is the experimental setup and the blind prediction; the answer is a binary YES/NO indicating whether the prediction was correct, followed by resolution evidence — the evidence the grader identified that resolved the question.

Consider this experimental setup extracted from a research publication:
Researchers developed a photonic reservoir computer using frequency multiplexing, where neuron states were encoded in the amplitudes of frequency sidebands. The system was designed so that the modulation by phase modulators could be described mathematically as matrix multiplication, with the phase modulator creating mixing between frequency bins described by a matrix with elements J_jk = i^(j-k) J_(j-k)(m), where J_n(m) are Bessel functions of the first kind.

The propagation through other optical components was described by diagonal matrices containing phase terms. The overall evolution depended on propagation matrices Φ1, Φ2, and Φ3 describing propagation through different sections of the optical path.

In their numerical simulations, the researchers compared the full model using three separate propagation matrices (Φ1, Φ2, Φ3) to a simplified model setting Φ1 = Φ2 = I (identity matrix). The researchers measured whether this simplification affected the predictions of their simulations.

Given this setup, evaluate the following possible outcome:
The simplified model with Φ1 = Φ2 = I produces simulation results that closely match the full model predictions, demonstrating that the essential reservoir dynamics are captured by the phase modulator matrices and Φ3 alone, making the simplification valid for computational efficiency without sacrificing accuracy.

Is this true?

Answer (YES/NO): YES